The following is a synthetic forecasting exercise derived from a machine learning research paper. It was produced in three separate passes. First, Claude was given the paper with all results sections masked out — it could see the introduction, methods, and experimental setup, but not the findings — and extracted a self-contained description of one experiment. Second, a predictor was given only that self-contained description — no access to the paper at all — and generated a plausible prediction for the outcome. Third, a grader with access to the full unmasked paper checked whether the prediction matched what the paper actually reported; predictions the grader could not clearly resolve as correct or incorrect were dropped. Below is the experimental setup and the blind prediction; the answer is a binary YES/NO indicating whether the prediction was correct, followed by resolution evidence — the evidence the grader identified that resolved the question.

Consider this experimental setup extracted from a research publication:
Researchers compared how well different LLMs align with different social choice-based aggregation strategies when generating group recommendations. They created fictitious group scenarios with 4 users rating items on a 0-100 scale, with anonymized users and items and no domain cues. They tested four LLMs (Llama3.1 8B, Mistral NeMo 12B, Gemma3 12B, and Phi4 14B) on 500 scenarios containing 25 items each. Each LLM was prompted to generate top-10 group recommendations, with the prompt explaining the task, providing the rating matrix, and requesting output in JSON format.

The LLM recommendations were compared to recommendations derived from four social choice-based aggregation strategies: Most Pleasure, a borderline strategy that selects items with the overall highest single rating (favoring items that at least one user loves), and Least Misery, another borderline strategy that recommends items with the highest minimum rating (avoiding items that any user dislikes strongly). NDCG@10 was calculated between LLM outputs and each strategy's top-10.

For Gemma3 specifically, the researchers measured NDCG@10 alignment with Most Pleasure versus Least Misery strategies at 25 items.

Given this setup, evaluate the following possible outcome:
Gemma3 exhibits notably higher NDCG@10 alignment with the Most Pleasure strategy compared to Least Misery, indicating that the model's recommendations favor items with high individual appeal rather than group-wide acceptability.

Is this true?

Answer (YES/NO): YES